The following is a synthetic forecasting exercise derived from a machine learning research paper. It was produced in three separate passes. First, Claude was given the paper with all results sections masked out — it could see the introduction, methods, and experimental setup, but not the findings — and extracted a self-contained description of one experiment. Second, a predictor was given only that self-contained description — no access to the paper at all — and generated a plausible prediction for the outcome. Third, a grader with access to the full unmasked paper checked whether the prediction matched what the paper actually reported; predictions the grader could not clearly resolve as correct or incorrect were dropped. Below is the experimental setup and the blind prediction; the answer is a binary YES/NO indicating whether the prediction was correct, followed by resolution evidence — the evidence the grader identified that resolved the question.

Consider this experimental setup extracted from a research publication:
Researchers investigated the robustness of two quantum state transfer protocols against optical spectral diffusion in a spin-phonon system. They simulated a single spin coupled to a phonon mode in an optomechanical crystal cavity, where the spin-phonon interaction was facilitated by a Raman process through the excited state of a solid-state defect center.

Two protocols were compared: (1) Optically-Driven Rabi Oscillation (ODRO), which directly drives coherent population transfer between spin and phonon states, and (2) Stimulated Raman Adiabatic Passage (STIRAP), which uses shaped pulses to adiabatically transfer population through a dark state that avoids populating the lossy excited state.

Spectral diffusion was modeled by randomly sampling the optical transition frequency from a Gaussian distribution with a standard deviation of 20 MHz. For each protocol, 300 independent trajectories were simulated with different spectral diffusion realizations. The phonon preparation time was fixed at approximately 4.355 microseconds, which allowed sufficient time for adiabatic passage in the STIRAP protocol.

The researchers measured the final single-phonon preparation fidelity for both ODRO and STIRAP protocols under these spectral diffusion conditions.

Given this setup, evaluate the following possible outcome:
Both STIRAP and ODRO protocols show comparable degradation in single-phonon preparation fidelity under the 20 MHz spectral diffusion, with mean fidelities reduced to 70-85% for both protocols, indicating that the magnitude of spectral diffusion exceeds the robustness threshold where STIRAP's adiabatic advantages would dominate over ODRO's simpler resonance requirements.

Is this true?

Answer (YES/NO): NO